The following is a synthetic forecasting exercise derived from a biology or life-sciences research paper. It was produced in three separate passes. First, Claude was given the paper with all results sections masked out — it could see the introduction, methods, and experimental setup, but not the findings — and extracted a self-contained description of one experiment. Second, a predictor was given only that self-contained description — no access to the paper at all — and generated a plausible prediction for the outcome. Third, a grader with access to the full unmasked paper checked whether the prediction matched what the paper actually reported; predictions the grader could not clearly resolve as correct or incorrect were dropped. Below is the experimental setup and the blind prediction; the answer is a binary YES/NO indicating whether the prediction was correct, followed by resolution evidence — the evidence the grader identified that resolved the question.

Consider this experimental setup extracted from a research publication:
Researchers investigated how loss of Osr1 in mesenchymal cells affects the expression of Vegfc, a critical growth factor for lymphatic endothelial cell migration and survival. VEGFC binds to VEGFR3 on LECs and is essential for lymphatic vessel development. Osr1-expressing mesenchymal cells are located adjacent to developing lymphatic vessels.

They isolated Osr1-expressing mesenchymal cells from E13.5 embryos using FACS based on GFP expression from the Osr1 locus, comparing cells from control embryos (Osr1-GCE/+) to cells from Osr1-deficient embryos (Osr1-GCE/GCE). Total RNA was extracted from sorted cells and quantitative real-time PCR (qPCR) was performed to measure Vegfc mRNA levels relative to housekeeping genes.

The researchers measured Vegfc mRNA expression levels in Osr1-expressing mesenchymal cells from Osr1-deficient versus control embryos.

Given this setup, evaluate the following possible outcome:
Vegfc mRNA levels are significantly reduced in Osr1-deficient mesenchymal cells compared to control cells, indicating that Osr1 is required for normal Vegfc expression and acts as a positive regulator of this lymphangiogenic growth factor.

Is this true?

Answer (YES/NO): YES